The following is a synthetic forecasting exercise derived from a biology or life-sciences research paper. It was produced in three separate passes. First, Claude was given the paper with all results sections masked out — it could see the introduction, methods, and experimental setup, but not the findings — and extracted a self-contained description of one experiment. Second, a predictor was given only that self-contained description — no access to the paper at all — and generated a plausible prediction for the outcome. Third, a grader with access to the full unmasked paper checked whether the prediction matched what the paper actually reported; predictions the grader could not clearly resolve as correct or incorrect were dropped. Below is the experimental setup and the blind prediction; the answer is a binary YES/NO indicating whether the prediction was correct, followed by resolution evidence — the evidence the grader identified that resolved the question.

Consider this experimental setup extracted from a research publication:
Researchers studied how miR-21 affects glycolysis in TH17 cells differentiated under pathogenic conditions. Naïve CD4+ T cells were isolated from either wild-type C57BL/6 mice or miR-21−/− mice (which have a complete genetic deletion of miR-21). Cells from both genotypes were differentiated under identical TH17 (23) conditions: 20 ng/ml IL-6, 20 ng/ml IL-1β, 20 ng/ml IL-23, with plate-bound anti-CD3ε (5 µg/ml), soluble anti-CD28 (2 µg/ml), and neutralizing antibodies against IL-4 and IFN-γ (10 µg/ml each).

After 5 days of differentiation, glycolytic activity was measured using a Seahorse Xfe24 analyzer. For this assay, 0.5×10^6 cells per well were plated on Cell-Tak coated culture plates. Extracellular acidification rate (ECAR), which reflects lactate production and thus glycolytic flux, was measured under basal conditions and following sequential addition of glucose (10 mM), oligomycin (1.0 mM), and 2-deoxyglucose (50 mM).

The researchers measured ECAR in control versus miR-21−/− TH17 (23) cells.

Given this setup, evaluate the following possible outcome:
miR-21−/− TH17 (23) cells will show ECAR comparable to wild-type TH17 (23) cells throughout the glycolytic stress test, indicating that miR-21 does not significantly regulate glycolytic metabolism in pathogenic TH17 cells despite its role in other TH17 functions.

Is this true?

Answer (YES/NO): NO